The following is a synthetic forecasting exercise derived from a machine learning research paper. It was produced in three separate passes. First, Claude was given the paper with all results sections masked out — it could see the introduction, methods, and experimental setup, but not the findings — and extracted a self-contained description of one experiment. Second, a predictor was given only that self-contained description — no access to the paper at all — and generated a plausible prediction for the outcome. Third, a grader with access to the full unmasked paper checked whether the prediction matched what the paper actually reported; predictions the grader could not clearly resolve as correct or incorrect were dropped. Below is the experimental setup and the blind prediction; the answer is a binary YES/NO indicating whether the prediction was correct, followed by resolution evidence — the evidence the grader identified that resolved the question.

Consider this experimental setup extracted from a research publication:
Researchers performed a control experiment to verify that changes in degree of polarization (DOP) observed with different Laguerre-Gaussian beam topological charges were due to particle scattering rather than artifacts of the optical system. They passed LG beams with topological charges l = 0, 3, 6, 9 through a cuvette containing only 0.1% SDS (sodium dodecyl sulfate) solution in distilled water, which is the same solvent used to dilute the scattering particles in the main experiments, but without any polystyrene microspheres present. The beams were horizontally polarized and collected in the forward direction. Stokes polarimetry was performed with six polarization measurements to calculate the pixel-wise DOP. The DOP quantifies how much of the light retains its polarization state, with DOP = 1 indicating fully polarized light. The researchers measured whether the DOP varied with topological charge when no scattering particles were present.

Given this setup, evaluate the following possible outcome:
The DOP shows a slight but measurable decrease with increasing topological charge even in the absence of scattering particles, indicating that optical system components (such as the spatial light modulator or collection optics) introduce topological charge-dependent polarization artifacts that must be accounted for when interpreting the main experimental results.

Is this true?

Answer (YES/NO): NO